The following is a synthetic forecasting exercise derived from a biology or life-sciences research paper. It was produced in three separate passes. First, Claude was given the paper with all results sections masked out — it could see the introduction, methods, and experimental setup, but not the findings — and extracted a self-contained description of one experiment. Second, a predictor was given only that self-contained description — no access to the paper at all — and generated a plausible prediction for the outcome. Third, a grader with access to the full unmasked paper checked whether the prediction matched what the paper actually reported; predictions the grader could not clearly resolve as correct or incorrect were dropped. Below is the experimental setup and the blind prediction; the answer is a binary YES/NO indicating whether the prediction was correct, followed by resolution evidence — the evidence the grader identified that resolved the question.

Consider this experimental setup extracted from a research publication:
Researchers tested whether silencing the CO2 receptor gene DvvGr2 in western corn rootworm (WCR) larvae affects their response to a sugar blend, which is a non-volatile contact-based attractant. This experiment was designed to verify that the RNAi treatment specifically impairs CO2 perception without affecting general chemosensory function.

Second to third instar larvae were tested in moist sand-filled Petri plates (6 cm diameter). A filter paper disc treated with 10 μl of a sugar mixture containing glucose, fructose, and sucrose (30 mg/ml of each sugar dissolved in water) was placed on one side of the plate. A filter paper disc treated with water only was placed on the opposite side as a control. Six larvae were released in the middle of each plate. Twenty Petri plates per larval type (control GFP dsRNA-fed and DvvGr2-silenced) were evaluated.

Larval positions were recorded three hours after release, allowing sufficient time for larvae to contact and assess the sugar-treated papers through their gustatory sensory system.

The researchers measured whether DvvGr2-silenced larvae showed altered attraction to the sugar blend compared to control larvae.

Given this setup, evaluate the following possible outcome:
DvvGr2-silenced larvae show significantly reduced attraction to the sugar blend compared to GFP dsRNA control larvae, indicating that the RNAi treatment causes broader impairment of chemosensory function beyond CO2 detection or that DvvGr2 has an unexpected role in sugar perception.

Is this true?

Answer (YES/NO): NO